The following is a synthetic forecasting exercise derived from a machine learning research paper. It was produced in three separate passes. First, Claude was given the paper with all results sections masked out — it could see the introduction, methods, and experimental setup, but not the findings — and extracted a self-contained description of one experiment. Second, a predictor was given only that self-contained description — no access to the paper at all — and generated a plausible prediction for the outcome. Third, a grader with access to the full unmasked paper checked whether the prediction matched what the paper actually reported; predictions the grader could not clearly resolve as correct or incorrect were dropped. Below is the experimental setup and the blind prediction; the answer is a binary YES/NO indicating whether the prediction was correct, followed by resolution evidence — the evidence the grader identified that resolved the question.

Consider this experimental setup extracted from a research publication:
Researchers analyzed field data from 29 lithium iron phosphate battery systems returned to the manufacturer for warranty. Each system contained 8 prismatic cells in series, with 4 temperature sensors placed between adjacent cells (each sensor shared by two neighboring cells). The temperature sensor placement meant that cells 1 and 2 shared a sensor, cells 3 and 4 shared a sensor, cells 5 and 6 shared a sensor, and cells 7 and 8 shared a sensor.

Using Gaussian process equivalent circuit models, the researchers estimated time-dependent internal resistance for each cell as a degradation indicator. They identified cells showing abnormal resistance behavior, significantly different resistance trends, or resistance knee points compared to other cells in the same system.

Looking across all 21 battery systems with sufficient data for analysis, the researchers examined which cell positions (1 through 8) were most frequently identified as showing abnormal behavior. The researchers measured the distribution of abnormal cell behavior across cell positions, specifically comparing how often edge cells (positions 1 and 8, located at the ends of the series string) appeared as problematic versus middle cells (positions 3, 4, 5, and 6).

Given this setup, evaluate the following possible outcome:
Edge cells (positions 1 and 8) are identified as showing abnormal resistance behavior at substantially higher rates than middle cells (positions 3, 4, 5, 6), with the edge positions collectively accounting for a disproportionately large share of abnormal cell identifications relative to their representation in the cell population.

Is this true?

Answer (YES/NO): YES